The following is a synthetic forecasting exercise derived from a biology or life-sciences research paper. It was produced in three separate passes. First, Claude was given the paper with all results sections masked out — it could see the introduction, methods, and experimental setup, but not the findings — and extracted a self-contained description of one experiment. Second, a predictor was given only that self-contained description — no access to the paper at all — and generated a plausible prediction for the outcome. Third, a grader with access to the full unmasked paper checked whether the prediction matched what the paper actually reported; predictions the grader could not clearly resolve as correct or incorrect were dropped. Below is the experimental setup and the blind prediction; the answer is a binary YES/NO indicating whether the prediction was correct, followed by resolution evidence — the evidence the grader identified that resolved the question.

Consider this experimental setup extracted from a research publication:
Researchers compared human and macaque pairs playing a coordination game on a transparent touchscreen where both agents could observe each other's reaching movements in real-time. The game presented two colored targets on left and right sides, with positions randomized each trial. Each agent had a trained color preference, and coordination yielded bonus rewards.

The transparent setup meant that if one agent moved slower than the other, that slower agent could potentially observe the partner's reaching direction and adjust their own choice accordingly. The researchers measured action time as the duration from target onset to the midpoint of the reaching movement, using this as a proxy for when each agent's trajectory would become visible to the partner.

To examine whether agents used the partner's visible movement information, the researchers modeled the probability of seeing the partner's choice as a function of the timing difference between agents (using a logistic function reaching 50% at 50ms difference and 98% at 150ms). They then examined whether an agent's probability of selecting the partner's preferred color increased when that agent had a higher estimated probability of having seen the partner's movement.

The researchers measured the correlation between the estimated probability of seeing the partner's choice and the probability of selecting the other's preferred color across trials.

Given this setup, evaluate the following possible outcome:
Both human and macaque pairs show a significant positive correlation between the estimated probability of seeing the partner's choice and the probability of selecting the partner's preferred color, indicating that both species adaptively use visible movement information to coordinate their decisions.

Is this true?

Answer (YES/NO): NO